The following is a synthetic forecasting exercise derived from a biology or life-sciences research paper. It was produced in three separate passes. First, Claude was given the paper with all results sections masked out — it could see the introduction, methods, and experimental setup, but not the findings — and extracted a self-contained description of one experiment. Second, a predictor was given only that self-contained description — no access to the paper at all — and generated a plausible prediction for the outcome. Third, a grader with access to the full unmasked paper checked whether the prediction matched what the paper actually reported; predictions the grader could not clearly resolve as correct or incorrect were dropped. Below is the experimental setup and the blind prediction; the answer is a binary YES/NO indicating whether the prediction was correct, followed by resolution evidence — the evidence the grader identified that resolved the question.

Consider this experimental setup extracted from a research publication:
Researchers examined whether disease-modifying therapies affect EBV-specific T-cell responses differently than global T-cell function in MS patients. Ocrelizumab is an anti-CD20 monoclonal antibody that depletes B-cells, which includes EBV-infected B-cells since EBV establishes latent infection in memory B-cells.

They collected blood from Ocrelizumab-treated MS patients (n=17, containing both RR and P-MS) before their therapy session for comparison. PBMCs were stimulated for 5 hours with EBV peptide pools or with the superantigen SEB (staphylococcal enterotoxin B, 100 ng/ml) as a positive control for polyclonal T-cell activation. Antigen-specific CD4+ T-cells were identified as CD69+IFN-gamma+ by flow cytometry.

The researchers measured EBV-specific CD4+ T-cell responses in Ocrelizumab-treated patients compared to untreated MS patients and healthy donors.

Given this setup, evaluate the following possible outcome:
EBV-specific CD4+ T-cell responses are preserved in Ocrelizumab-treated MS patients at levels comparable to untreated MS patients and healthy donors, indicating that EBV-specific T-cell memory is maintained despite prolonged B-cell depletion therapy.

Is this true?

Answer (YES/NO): NO